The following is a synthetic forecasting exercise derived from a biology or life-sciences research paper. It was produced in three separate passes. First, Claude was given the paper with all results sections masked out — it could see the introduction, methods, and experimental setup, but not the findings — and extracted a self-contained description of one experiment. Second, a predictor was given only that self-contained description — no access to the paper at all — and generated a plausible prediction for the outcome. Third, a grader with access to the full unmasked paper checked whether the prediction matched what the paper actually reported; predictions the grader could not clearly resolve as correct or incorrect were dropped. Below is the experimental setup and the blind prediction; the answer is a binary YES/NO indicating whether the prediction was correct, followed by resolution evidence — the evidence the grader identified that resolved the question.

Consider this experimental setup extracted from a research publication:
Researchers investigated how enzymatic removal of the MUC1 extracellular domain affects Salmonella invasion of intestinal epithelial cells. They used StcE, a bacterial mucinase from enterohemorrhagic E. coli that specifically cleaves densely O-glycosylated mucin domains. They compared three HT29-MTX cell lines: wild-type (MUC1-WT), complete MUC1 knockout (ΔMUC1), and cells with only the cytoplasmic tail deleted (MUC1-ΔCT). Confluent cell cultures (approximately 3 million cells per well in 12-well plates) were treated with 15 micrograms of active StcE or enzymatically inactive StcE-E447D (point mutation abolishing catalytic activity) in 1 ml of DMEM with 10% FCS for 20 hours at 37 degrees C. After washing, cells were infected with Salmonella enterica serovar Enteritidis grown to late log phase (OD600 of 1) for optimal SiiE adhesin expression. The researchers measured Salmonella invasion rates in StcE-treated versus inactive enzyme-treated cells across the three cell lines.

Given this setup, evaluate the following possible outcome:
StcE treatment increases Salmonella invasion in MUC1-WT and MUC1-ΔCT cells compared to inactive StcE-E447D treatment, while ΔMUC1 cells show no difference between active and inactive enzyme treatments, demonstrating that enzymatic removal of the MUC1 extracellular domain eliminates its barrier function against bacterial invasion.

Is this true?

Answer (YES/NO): NO